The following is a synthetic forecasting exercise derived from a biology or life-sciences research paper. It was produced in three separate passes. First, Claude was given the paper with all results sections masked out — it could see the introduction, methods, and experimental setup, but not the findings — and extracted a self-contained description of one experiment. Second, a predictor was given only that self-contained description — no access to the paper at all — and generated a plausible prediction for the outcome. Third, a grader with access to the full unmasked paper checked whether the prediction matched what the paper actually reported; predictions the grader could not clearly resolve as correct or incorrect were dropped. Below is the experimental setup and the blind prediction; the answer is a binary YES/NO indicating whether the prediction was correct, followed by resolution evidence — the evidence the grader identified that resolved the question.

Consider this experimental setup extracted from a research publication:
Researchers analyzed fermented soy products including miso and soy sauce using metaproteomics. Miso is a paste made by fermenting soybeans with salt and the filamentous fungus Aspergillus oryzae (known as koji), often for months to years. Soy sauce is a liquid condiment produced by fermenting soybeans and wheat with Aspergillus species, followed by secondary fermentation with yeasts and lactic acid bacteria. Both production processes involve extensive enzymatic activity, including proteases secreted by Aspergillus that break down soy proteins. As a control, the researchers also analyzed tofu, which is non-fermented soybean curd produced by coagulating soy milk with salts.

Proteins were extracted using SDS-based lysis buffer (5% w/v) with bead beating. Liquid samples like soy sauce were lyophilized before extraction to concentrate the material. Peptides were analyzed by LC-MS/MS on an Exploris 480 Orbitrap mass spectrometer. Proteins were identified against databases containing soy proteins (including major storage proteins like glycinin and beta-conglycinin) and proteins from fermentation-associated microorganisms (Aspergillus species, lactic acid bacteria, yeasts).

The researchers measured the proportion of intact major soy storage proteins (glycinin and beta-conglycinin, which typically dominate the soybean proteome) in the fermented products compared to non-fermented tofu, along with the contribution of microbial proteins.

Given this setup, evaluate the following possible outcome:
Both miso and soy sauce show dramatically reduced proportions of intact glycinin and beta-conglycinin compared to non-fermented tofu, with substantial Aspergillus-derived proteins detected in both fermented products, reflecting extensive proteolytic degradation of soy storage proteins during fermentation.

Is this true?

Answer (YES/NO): NO